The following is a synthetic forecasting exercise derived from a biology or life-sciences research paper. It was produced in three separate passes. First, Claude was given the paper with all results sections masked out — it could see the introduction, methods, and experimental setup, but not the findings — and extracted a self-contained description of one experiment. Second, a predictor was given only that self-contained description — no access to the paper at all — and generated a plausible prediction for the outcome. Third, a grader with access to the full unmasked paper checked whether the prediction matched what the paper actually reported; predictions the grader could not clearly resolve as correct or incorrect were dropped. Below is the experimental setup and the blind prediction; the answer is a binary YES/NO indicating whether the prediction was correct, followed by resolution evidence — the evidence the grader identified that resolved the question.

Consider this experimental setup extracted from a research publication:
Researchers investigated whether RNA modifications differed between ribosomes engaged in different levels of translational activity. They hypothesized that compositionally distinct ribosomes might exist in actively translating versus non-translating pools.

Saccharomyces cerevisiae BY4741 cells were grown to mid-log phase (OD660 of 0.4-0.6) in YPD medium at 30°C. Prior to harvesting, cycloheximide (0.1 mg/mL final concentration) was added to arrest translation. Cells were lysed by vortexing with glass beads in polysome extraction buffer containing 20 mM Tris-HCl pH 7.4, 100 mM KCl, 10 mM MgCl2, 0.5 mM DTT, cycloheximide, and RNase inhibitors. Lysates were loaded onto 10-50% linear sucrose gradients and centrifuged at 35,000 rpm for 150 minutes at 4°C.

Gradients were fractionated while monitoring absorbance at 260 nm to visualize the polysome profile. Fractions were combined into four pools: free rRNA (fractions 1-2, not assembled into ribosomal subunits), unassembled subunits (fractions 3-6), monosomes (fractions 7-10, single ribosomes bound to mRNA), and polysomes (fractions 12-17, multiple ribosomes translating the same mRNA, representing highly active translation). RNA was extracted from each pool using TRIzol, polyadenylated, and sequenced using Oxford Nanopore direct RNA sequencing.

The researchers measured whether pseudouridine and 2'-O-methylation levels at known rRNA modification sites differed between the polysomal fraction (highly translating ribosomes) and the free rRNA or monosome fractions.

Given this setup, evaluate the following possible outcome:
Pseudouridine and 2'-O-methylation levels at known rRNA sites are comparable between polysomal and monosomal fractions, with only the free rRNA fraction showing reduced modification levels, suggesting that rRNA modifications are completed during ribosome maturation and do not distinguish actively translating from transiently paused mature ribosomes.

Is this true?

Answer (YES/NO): NO